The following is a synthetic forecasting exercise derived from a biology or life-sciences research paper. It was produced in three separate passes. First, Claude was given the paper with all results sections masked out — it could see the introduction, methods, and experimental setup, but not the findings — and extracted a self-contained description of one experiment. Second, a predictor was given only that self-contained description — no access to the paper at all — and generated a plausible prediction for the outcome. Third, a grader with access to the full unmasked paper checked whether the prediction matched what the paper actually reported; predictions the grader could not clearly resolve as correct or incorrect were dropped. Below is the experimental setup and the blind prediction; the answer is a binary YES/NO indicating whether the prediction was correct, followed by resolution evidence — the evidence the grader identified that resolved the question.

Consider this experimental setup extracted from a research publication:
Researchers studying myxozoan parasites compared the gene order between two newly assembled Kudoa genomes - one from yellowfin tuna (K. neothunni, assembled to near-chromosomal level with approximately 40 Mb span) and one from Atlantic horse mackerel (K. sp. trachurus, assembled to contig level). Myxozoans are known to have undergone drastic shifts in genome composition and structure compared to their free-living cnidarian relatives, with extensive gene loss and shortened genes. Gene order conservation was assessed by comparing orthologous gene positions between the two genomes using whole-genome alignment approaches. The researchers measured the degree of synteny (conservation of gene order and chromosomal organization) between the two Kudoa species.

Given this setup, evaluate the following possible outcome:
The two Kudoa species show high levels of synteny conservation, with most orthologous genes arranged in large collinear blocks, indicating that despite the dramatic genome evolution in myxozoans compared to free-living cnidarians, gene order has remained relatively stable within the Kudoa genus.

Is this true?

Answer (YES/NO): YES